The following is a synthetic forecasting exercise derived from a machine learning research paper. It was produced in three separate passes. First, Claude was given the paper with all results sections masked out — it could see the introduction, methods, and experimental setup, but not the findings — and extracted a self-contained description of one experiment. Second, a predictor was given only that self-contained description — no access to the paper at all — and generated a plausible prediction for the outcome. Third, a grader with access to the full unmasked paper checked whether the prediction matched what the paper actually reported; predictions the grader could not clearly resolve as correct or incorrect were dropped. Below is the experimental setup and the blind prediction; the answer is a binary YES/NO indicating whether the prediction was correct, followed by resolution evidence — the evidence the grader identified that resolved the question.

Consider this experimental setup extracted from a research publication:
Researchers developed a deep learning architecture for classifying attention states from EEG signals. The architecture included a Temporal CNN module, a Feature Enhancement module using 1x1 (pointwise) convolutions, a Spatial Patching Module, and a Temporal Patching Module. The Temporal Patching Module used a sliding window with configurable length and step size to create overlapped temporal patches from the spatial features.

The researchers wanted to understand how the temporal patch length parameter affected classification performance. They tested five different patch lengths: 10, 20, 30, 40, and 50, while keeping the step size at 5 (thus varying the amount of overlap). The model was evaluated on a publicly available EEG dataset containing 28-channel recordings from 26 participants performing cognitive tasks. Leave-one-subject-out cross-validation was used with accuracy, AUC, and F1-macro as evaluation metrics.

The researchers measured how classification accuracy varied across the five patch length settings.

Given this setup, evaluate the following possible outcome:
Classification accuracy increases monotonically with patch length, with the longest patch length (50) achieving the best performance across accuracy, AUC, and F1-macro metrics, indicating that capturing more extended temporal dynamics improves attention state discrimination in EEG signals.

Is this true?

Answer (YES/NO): NO